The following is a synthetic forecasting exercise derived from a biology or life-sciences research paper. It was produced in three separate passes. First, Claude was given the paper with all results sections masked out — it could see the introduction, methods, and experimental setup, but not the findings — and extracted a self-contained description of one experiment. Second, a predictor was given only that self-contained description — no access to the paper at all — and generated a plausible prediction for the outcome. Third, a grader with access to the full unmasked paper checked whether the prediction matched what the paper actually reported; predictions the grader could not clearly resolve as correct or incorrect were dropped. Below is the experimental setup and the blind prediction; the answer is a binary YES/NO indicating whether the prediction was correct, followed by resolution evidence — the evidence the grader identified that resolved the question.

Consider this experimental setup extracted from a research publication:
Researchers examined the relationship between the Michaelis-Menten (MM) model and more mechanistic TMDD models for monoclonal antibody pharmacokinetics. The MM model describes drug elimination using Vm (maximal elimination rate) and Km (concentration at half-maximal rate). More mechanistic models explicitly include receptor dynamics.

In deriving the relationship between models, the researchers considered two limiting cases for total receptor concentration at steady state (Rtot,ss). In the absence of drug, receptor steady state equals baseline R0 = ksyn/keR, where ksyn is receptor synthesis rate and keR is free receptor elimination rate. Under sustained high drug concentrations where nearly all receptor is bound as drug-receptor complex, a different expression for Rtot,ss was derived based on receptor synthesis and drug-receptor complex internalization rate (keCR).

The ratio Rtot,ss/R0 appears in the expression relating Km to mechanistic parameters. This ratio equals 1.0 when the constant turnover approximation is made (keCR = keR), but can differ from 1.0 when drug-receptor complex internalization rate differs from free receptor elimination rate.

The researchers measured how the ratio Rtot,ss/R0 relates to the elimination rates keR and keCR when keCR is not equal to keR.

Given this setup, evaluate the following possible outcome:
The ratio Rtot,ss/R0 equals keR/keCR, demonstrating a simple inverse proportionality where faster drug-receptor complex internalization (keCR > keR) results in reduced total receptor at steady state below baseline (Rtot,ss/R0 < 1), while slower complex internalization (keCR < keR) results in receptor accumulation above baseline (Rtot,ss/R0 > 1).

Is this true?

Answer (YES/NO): YES